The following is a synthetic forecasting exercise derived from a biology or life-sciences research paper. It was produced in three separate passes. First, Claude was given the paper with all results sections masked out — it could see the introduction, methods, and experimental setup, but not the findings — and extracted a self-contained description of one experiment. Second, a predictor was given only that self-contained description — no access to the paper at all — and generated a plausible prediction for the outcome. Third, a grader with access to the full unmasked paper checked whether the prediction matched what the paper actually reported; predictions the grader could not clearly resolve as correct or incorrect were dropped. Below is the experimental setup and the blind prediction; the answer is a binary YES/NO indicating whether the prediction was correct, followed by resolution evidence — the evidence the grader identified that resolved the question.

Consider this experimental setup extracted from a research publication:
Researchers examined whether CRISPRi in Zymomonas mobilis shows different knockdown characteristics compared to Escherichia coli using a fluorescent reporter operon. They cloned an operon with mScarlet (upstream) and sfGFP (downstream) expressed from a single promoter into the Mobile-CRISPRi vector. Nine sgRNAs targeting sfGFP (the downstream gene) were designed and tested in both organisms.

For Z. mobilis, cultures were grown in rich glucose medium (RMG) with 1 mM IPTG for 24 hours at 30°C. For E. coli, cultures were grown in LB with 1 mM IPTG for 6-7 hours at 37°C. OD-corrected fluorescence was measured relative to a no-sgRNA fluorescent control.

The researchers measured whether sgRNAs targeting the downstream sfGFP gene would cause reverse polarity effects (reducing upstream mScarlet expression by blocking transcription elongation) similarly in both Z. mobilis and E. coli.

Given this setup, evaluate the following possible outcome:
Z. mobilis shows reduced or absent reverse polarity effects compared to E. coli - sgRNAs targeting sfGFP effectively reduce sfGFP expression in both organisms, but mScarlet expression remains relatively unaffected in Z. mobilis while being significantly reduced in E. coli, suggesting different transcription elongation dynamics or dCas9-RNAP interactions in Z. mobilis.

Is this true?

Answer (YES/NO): NO